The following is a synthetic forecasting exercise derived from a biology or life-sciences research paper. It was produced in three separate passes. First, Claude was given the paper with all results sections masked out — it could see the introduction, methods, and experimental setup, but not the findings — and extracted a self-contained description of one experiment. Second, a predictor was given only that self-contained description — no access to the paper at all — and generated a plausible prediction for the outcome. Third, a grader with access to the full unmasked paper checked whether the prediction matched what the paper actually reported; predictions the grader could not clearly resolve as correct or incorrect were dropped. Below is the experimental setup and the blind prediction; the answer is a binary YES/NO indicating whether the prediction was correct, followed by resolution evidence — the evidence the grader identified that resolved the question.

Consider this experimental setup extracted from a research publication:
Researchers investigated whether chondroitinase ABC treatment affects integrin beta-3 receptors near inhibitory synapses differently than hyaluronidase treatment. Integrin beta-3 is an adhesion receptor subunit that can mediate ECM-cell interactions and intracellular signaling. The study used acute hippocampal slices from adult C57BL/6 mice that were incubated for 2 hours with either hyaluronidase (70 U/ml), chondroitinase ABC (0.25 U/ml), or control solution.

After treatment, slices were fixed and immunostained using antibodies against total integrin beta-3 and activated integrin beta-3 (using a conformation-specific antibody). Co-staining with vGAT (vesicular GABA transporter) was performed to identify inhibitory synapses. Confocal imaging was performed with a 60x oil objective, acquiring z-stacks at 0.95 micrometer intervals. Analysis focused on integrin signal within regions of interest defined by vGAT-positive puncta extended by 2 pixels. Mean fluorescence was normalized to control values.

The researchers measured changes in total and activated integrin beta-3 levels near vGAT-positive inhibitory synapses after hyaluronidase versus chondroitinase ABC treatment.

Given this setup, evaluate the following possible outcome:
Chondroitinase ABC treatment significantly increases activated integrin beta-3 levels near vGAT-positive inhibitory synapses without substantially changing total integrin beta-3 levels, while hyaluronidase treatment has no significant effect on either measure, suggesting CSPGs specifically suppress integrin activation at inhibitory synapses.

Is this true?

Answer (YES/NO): NO